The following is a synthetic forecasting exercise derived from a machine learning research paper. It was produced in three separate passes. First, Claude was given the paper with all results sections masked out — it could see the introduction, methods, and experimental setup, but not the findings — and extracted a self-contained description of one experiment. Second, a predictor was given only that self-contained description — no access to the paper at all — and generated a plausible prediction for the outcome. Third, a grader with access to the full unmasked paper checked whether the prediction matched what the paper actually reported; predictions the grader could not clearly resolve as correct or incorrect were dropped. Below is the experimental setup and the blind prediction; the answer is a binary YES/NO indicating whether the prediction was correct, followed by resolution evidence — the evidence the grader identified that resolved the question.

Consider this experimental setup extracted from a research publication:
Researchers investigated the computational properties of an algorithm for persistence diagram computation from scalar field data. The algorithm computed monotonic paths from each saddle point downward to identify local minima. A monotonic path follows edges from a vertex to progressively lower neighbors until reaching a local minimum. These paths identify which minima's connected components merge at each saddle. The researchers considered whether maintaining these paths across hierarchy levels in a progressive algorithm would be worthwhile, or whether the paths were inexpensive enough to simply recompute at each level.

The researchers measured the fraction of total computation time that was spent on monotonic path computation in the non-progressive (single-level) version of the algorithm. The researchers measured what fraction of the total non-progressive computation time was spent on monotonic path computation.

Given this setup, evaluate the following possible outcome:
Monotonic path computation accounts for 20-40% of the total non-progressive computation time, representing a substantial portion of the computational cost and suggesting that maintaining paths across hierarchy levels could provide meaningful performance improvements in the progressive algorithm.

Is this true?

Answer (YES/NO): NO